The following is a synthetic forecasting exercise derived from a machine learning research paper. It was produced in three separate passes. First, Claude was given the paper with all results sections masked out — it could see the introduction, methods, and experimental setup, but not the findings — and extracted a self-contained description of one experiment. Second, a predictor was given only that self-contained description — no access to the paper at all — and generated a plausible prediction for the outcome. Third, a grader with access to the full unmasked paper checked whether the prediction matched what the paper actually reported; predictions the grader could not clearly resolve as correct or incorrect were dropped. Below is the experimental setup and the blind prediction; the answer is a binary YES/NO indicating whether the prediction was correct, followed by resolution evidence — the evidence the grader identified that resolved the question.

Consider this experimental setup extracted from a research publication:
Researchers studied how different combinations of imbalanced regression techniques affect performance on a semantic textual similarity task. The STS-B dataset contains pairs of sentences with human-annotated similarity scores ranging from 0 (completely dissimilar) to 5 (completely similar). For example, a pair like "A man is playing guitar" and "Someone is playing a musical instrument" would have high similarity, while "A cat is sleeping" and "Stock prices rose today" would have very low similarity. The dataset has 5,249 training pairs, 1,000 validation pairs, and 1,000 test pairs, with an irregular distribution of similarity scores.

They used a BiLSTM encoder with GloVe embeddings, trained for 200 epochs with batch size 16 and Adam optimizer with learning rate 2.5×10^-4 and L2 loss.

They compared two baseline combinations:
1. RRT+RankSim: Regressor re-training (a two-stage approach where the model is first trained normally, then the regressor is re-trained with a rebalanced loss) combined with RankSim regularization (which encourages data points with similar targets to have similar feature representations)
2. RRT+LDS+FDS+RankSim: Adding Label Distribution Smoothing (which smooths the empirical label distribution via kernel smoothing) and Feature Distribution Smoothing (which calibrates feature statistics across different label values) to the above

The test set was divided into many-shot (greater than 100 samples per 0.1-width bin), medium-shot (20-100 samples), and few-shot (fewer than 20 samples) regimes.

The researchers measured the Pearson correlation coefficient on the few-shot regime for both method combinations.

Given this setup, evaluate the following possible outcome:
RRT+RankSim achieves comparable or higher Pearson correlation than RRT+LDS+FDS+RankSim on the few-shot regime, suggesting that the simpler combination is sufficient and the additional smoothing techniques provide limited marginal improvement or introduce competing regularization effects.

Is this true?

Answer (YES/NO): YES